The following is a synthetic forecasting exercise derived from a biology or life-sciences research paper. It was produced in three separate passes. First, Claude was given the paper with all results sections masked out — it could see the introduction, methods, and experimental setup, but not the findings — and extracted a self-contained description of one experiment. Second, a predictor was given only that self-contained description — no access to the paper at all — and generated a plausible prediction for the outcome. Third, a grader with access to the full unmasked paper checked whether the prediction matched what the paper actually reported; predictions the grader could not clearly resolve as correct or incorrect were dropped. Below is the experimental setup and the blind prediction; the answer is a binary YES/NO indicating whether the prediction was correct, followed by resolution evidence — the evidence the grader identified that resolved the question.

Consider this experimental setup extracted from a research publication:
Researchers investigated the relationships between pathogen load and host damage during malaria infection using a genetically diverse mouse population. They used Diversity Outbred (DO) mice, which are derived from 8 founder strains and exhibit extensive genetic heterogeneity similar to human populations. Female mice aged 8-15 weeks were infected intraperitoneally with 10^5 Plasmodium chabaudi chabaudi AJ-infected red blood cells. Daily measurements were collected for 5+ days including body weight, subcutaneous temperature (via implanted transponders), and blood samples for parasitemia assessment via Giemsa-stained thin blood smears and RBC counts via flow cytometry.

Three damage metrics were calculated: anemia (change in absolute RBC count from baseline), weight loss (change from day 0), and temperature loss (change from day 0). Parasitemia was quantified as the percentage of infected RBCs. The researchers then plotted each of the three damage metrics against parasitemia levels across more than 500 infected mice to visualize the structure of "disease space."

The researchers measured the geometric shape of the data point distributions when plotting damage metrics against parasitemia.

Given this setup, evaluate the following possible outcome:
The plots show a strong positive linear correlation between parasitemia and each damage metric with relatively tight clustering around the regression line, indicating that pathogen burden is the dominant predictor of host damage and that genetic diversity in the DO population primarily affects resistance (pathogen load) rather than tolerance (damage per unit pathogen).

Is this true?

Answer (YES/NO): NO